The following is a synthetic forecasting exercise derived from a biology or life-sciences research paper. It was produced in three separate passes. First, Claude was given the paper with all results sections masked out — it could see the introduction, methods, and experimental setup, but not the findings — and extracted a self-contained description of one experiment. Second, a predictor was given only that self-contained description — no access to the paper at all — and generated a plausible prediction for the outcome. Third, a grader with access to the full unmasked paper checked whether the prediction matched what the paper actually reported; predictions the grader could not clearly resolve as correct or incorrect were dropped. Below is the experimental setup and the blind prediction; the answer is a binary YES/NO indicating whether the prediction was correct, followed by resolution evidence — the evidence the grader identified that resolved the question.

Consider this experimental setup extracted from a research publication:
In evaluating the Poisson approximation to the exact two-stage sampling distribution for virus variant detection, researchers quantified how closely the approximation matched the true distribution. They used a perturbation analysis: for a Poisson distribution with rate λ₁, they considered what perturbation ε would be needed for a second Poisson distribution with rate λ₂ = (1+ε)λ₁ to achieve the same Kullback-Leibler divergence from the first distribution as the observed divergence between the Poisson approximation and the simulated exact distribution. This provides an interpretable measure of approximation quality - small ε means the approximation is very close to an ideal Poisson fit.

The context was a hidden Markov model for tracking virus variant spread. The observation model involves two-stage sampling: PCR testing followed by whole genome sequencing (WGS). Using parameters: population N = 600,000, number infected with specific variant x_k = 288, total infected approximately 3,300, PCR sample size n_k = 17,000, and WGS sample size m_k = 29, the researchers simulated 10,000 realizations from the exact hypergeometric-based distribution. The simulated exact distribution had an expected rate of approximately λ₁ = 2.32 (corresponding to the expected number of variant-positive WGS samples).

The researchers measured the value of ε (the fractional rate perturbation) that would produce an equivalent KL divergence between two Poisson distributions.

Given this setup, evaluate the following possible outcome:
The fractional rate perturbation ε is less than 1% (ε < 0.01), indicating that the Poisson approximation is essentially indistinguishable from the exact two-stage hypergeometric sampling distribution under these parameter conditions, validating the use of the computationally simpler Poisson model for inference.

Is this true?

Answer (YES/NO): NO